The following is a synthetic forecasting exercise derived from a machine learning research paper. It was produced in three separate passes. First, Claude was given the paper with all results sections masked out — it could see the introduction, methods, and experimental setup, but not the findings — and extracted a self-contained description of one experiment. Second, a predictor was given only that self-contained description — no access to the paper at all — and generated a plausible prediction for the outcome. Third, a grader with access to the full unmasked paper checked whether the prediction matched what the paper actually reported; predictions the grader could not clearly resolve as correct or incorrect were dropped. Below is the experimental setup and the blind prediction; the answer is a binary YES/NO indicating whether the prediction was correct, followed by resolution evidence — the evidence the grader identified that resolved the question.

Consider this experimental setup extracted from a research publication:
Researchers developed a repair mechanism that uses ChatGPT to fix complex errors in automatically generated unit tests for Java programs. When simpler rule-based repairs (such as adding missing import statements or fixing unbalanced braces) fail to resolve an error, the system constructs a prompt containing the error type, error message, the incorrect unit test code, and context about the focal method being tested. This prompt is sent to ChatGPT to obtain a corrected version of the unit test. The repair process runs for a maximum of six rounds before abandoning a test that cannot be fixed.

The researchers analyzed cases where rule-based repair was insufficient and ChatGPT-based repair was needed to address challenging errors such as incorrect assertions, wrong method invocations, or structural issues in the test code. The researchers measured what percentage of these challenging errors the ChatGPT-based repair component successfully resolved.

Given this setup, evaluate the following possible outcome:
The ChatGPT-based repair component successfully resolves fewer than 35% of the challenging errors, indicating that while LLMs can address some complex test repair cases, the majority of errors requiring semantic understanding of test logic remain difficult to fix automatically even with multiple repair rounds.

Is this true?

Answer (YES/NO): NO